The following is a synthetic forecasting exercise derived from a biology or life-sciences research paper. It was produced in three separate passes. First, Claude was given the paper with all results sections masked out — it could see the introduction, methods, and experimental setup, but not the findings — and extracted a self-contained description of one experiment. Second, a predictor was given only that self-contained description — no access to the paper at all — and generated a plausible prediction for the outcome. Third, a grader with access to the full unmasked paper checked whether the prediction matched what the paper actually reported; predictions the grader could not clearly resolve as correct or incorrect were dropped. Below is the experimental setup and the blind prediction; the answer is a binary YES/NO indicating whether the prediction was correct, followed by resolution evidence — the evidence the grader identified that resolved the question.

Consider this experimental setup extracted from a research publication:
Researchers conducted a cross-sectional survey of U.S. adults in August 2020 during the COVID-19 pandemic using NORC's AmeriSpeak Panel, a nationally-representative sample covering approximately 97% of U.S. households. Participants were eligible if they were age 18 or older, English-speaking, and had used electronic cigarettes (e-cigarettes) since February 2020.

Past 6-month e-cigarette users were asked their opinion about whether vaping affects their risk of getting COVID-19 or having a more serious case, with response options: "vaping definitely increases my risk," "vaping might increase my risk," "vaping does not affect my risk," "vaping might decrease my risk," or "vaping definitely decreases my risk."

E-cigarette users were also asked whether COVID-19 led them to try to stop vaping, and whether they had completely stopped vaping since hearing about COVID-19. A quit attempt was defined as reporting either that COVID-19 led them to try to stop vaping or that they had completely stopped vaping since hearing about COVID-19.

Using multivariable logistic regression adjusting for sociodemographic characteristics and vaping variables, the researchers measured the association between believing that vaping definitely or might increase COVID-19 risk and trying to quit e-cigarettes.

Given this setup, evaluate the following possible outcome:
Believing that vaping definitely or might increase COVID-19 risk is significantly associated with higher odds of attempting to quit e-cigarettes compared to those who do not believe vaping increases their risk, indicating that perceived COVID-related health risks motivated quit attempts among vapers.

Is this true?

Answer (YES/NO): YES